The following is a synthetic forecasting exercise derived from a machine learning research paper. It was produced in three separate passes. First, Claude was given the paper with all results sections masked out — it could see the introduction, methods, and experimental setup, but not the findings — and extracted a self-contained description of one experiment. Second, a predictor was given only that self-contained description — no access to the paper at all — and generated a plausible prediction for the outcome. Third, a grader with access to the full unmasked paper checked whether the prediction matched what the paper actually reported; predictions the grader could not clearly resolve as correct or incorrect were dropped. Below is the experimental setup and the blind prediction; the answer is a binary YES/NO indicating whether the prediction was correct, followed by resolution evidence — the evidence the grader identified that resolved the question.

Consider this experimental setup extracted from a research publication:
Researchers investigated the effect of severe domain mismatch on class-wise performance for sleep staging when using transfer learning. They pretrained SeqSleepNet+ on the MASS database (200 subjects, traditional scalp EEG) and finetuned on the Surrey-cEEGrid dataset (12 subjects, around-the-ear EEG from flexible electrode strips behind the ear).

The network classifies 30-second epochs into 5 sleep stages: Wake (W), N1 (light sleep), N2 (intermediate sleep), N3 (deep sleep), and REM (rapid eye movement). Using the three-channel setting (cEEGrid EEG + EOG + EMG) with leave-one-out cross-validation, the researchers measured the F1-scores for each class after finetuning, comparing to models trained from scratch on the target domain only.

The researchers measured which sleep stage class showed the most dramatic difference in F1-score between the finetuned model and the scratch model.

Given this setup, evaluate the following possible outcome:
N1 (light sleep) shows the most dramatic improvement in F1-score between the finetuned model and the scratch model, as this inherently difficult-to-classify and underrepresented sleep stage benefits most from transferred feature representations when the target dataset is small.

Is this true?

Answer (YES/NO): NO